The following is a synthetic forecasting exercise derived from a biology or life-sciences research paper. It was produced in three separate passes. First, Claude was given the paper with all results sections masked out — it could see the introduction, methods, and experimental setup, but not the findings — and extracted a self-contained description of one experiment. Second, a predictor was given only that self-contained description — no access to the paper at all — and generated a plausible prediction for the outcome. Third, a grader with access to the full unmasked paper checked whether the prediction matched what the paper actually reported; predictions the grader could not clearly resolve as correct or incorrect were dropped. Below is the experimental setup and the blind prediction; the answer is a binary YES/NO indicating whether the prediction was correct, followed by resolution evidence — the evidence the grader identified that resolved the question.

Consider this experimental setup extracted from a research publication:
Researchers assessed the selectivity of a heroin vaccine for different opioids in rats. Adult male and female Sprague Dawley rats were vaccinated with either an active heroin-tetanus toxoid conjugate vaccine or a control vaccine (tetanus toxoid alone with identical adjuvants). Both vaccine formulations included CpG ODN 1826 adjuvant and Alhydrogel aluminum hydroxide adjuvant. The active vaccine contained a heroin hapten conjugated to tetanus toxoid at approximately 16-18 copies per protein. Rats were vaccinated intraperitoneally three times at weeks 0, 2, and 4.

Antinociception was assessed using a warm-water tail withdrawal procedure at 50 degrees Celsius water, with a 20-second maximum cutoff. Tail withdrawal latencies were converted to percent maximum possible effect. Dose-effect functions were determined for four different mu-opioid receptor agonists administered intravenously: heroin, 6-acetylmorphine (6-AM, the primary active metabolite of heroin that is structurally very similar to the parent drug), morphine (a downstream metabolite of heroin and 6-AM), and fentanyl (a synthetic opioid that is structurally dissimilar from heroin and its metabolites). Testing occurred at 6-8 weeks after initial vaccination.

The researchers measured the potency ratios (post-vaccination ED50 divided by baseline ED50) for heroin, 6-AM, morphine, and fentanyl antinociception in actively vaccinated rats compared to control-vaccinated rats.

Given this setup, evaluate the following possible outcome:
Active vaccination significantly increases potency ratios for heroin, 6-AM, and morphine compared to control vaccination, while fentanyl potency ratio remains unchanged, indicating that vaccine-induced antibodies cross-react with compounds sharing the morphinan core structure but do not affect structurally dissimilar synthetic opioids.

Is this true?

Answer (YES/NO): NO